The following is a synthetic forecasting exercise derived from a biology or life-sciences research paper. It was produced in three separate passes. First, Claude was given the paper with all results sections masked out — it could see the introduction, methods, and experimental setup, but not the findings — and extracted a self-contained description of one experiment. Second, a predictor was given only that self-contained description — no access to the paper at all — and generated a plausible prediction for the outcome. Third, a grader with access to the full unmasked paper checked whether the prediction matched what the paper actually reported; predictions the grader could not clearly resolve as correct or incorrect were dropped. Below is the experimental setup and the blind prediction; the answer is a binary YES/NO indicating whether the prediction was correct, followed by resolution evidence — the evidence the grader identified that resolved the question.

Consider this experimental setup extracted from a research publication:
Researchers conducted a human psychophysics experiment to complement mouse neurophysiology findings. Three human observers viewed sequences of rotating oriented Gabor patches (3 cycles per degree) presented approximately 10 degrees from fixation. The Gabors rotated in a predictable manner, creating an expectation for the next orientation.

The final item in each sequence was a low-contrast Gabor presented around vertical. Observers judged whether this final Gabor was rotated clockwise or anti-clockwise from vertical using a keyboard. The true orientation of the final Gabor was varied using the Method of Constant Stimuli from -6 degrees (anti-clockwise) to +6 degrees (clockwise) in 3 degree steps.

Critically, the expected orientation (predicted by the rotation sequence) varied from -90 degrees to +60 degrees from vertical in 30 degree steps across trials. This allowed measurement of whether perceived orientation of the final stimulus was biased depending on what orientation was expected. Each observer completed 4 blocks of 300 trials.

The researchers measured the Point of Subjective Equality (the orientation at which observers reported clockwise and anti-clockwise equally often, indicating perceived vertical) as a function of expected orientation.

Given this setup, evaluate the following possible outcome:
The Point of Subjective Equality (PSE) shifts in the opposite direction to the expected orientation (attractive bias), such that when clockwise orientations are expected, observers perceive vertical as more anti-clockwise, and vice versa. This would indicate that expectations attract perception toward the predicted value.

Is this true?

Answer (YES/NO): NO